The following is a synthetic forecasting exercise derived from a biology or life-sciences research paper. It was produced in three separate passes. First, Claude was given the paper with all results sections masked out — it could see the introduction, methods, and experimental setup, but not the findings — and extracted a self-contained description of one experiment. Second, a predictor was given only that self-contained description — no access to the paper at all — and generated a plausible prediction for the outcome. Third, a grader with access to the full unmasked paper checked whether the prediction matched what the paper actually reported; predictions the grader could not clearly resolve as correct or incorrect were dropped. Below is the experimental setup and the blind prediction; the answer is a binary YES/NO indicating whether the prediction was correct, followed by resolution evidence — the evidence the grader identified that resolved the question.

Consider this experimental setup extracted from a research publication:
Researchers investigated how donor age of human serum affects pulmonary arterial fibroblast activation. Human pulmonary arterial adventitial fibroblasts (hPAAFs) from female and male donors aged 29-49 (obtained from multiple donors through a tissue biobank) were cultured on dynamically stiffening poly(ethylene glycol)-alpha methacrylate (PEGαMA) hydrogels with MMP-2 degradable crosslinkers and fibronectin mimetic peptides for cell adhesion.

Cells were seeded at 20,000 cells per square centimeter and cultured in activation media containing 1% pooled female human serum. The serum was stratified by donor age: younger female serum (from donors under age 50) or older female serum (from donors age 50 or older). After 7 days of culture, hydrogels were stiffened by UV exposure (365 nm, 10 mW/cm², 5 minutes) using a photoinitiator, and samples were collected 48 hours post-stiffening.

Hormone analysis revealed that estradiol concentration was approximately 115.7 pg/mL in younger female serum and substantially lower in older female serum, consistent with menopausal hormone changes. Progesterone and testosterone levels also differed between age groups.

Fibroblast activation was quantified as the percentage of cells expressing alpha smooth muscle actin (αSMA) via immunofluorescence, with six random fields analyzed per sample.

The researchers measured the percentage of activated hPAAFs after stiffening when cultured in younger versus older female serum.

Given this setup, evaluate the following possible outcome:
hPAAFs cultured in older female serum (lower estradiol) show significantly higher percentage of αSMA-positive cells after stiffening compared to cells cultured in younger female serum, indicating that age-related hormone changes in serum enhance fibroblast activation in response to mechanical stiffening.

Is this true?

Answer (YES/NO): NO